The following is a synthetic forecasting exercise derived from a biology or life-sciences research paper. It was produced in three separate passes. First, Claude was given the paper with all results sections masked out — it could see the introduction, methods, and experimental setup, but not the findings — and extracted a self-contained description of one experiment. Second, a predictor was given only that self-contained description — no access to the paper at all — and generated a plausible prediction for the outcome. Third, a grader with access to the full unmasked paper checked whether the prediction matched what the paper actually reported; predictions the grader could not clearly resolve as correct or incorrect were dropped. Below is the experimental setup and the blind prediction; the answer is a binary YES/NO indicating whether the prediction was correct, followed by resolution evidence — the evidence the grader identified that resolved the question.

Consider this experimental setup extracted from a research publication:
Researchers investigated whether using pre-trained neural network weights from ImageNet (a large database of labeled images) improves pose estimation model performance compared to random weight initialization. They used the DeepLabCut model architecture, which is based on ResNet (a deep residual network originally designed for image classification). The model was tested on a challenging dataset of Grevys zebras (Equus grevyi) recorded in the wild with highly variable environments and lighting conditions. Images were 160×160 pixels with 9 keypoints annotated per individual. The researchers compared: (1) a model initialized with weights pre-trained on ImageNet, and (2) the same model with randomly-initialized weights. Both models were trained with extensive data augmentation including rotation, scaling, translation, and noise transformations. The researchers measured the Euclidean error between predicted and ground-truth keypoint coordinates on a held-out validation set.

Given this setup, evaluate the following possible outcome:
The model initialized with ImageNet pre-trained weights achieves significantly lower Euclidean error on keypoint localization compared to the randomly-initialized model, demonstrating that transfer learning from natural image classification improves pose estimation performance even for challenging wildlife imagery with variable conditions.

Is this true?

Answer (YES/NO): NO